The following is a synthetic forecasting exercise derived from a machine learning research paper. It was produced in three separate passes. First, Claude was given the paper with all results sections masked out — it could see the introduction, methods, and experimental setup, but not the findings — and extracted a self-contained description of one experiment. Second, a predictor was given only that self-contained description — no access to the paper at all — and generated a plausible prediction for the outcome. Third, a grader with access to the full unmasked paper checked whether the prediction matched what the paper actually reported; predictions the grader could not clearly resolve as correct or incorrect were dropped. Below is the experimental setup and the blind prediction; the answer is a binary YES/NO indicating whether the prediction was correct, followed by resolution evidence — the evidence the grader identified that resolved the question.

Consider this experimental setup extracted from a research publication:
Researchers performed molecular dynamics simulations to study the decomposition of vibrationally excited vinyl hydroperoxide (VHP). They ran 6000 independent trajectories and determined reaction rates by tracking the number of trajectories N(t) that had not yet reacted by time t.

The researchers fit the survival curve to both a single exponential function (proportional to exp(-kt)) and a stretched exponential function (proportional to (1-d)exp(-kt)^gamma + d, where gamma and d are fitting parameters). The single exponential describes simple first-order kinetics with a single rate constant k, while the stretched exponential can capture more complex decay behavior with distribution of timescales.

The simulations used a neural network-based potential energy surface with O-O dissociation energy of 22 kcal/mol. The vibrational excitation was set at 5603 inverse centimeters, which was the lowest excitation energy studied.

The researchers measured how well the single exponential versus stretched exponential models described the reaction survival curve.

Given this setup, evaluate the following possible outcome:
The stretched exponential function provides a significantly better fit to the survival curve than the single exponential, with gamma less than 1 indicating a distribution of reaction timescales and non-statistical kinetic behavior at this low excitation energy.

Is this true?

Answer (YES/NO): NO